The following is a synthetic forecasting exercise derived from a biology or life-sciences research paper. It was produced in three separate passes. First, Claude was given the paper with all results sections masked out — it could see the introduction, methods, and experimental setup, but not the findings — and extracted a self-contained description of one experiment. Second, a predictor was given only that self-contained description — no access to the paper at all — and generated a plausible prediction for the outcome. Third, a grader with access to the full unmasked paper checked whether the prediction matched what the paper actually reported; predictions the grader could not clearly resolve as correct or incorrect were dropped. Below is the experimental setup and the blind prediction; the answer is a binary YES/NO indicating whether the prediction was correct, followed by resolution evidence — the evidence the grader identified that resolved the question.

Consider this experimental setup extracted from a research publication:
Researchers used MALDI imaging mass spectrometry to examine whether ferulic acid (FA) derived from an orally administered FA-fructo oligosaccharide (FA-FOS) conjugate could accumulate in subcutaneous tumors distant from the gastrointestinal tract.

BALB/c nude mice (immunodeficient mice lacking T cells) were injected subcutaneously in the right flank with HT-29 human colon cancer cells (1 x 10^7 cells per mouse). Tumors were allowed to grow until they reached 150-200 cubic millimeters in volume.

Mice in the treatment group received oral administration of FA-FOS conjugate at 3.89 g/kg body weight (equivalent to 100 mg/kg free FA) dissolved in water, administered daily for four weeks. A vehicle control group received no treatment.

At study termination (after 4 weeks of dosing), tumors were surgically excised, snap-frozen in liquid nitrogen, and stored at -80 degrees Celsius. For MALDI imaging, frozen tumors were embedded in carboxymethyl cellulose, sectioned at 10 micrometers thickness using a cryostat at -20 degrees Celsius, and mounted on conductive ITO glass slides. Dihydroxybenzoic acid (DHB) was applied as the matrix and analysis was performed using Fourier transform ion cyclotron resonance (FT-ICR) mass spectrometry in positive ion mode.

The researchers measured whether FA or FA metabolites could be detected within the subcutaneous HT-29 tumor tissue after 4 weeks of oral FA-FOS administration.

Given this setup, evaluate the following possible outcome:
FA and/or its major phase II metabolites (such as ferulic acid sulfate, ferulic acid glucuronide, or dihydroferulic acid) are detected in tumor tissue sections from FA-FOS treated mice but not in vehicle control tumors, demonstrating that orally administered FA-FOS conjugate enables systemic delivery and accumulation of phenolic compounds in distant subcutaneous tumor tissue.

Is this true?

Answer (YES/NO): YES